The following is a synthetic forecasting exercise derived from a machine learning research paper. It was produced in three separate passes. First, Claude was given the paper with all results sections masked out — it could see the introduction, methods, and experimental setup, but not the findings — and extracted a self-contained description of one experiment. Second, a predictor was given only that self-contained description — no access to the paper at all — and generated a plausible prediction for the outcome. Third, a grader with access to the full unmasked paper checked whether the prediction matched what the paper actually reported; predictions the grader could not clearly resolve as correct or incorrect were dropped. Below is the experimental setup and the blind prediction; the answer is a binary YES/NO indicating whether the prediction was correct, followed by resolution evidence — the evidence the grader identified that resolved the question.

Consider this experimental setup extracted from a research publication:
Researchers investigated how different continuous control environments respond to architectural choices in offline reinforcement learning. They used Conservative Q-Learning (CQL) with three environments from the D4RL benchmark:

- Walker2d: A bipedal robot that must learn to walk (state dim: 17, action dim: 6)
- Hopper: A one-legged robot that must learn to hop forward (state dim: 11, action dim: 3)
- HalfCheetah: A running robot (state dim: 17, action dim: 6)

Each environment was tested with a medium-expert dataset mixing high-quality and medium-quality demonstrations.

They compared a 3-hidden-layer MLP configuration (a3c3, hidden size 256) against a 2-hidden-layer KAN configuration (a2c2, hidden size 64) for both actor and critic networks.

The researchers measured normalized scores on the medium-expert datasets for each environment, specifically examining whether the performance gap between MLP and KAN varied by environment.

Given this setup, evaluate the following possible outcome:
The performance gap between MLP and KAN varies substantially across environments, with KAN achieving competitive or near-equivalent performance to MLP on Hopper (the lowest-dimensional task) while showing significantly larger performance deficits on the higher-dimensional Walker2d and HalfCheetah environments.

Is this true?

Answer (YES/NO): NO